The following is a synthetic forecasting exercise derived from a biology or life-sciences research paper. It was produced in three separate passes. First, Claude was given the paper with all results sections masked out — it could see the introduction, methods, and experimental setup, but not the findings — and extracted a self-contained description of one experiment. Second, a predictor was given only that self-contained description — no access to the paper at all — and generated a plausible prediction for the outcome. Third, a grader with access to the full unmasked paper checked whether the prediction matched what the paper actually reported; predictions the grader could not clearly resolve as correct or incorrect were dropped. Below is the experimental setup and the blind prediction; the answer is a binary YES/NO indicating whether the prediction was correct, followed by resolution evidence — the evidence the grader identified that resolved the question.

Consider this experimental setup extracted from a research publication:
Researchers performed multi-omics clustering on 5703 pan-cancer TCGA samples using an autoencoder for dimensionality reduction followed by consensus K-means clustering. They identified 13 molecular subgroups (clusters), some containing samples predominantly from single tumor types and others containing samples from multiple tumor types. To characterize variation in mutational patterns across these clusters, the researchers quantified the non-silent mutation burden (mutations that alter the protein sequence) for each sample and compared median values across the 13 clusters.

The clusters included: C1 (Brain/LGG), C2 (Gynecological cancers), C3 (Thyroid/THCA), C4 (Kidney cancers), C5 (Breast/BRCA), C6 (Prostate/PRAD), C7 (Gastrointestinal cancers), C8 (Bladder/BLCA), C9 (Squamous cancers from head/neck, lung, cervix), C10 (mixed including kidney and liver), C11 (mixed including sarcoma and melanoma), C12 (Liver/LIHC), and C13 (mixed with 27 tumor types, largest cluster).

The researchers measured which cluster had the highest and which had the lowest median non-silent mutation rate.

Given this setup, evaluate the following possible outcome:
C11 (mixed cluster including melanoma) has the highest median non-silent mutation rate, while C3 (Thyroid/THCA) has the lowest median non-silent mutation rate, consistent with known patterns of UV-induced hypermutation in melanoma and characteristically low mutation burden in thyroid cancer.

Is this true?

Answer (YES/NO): NO